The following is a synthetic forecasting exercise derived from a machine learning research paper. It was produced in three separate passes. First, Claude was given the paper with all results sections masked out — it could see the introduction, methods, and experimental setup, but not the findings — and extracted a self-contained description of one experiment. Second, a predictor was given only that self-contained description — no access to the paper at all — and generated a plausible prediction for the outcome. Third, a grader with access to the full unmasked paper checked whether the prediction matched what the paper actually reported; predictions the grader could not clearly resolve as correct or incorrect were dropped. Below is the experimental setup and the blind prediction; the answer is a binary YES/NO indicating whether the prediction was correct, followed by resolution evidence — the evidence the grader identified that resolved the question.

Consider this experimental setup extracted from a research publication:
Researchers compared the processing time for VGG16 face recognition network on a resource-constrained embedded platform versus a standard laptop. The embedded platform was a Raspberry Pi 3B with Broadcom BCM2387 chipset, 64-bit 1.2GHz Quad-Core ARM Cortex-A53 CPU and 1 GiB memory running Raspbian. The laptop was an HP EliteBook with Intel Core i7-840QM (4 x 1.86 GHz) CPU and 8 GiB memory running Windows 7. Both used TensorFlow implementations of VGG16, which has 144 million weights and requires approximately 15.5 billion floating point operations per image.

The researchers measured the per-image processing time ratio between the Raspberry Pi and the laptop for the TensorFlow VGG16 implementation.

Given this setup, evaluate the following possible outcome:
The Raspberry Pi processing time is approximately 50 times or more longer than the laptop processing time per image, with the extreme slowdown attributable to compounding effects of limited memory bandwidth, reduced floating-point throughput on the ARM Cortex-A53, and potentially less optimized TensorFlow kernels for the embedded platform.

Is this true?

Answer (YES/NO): NO